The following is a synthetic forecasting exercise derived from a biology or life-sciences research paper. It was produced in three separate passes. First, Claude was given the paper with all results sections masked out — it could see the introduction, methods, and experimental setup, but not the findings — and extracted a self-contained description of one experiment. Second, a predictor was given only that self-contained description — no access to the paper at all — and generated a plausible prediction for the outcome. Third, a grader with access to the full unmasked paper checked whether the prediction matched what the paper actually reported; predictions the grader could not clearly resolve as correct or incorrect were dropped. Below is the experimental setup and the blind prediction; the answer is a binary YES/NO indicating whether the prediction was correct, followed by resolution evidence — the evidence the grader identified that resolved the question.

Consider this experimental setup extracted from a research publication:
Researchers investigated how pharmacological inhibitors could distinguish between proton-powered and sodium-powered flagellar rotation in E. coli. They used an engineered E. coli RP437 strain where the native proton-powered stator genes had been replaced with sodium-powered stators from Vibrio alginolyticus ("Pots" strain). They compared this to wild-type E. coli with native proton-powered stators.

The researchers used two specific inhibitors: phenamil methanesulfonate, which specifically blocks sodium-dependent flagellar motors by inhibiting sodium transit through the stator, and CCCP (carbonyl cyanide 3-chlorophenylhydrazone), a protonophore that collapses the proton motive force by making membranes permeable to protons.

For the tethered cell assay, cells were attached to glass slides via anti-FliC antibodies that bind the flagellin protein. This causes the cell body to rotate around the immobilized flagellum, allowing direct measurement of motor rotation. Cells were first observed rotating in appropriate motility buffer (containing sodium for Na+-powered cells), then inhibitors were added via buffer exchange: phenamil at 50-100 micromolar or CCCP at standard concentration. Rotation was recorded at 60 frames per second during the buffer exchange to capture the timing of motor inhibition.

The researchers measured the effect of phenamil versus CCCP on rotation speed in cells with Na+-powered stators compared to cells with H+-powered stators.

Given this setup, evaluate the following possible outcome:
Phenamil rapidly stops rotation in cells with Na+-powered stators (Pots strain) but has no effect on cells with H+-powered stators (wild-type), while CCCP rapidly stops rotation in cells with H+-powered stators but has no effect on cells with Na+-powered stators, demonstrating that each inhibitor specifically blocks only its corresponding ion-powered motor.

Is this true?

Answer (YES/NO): NO